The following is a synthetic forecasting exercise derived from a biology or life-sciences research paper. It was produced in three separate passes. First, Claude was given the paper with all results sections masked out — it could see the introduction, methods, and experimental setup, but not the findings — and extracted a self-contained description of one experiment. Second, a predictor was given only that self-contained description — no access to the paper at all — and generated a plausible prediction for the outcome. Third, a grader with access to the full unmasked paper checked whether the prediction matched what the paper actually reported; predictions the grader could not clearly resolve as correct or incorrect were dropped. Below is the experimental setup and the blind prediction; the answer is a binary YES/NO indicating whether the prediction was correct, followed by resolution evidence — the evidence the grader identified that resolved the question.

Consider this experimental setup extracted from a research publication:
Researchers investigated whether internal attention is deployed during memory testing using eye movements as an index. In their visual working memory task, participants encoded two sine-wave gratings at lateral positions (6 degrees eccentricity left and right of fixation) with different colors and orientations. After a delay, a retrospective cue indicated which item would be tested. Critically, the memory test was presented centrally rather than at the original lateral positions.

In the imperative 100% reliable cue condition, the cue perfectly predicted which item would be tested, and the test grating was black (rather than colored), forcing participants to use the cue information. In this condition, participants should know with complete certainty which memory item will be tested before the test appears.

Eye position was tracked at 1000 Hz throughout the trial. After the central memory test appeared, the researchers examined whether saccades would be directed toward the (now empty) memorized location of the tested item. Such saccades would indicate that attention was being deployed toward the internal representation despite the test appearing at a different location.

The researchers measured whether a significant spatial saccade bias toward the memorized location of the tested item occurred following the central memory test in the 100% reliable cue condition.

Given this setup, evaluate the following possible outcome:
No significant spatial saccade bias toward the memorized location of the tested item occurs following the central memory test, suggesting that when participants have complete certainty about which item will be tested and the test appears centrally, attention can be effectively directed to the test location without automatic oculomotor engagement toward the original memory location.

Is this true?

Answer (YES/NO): YES